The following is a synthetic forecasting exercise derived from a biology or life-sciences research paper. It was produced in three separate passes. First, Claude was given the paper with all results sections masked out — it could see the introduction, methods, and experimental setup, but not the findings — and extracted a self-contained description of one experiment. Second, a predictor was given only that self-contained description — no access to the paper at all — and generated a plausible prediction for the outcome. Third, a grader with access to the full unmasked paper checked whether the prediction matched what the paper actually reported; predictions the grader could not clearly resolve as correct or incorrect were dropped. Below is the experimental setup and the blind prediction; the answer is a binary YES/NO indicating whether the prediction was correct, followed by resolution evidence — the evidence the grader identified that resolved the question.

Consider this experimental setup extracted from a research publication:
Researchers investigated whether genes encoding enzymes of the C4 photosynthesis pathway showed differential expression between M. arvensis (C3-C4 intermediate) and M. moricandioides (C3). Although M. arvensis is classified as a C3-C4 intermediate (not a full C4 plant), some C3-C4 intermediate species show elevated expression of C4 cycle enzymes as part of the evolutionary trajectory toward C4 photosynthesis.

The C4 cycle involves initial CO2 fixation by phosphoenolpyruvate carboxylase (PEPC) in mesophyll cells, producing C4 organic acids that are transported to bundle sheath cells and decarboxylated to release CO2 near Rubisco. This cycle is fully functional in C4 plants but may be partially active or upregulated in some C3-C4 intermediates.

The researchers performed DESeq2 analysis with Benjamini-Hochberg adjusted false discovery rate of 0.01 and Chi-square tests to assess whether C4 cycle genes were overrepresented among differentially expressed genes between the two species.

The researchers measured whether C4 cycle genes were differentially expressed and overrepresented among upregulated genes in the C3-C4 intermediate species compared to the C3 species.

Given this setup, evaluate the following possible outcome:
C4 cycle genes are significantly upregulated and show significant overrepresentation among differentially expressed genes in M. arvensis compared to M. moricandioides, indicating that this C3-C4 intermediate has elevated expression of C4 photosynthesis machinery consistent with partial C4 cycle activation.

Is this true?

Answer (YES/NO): YES